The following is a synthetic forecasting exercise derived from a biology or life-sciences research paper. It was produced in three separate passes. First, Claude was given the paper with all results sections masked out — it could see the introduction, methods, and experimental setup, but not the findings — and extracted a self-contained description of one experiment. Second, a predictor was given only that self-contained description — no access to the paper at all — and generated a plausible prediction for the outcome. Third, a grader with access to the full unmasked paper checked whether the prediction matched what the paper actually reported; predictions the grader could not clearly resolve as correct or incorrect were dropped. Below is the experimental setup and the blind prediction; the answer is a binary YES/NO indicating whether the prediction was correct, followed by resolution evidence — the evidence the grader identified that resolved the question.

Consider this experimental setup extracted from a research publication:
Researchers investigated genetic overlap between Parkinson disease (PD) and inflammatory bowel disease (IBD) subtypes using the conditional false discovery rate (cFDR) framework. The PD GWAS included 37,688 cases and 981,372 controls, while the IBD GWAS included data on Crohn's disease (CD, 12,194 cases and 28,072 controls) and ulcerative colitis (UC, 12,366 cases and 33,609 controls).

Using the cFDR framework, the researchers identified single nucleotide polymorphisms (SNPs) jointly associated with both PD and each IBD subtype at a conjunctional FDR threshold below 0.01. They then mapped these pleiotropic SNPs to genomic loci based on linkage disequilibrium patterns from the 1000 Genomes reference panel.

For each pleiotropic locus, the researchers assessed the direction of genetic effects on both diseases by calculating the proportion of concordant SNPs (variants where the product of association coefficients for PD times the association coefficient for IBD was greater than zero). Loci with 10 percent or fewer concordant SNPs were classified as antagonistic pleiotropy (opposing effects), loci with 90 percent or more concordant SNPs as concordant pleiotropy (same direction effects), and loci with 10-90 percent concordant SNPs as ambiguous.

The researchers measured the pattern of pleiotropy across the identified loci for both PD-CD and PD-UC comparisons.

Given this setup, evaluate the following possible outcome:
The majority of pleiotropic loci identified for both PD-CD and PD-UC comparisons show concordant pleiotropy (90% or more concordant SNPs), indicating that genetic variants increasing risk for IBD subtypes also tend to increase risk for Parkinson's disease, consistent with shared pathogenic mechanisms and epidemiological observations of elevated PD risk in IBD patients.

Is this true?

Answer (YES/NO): NO